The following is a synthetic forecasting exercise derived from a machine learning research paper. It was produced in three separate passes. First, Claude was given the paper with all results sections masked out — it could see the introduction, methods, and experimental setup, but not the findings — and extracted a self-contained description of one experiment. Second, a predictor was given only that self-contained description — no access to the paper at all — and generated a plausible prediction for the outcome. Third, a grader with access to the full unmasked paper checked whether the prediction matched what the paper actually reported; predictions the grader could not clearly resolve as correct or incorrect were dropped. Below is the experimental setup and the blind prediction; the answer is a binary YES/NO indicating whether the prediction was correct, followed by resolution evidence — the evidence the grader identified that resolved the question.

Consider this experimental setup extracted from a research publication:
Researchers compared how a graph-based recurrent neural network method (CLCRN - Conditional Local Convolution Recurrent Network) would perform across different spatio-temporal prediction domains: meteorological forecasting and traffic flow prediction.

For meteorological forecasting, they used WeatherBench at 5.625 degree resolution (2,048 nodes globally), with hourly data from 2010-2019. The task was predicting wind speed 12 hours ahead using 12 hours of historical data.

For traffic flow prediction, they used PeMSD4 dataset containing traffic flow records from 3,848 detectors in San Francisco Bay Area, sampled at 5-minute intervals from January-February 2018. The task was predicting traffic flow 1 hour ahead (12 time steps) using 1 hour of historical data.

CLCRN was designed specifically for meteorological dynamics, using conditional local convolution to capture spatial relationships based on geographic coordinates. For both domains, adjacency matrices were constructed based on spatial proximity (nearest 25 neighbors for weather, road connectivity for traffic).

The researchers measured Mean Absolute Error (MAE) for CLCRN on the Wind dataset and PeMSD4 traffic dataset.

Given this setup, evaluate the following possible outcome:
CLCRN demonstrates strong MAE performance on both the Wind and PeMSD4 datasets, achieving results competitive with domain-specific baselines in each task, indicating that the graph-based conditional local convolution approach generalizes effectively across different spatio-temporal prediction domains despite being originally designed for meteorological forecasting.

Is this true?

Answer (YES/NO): NO